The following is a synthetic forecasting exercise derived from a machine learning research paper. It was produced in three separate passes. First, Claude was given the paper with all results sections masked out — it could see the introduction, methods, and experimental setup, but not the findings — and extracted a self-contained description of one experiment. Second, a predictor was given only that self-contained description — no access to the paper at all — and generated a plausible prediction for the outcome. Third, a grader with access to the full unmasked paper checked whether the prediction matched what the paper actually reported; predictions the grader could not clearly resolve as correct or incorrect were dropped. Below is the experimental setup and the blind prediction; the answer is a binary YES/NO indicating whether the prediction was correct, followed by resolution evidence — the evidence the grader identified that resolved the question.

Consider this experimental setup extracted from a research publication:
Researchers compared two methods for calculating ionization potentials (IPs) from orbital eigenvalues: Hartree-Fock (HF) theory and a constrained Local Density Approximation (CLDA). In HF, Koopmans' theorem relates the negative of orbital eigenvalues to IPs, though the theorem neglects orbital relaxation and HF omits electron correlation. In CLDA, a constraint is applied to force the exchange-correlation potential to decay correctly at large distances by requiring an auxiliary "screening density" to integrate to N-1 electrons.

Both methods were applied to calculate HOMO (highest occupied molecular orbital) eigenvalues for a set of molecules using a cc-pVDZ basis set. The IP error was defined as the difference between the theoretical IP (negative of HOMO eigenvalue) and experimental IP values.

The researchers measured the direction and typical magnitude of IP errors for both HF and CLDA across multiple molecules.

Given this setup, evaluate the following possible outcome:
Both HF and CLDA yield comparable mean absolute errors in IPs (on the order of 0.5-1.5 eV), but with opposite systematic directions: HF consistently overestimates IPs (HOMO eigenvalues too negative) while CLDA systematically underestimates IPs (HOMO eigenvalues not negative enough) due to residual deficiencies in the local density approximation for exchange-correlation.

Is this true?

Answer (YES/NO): NO